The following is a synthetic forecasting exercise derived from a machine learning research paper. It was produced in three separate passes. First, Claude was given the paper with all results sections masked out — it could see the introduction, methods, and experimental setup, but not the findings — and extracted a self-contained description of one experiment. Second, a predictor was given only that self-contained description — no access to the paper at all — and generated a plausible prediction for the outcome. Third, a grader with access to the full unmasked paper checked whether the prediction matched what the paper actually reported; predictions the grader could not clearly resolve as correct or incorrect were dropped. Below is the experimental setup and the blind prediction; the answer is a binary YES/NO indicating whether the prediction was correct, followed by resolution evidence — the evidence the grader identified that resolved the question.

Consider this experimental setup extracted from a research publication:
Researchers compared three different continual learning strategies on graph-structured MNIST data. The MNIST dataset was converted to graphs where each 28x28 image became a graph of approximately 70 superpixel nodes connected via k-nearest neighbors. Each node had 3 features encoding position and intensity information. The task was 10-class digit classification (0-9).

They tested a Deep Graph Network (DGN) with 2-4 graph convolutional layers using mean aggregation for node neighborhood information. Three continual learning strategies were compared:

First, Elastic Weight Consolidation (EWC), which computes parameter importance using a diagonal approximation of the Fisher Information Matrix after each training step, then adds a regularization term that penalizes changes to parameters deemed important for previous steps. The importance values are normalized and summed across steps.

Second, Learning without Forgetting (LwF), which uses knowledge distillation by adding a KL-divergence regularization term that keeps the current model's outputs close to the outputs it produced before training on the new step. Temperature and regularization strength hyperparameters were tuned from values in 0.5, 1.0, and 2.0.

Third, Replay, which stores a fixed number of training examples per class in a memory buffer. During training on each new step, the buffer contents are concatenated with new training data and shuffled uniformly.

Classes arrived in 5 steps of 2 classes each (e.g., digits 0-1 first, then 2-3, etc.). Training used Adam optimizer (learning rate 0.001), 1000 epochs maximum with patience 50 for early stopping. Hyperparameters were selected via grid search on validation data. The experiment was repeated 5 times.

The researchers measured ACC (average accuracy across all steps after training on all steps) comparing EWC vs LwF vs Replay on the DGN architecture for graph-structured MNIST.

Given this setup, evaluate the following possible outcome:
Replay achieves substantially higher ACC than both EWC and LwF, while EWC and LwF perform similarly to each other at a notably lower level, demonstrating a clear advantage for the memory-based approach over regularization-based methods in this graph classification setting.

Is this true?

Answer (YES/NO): NO